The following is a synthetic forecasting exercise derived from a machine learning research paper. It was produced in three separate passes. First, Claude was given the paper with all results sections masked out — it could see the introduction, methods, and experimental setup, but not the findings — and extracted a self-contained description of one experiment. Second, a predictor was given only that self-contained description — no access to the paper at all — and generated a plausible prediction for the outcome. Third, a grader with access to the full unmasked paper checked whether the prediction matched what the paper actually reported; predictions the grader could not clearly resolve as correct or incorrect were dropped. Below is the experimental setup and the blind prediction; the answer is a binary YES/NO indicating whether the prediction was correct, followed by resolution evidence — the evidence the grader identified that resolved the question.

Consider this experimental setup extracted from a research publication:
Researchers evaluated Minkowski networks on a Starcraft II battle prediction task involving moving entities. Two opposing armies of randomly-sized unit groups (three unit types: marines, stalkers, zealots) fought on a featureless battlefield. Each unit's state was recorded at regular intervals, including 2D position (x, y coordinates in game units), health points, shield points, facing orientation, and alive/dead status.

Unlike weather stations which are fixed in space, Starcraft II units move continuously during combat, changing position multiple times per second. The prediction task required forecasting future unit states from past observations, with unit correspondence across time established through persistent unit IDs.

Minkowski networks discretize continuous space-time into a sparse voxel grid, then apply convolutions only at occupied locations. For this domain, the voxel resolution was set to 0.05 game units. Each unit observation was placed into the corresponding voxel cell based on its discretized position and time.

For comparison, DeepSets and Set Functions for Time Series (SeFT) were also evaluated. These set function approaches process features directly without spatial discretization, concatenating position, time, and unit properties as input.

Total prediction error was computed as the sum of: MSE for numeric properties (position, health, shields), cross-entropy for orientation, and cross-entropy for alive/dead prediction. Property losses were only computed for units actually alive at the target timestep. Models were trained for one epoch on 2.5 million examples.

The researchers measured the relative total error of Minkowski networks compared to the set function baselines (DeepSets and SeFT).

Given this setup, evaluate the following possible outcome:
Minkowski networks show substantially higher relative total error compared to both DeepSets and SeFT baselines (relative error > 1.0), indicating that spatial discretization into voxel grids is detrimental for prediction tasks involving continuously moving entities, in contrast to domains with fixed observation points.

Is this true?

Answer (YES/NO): YES